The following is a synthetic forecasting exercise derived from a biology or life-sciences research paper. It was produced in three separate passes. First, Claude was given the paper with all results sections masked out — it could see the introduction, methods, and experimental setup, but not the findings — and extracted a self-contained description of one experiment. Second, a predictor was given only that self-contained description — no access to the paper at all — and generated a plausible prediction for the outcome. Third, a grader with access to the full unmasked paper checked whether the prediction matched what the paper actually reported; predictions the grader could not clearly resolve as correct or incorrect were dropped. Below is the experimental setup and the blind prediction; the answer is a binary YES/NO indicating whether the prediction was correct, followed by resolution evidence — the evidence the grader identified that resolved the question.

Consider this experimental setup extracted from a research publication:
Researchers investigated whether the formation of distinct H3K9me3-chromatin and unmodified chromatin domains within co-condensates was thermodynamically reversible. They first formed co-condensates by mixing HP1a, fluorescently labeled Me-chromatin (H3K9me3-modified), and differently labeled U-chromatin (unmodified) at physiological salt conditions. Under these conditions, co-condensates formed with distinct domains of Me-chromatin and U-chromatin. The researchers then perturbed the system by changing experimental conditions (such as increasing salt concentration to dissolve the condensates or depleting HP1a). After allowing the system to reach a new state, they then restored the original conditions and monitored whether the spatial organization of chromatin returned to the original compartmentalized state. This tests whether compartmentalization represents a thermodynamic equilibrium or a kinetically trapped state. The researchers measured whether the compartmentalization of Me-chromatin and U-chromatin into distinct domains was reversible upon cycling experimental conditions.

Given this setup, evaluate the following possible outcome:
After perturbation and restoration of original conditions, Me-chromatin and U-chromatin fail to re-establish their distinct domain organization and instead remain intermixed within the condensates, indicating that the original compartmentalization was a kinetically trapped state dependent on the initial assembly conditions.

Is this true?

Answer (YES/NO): NO